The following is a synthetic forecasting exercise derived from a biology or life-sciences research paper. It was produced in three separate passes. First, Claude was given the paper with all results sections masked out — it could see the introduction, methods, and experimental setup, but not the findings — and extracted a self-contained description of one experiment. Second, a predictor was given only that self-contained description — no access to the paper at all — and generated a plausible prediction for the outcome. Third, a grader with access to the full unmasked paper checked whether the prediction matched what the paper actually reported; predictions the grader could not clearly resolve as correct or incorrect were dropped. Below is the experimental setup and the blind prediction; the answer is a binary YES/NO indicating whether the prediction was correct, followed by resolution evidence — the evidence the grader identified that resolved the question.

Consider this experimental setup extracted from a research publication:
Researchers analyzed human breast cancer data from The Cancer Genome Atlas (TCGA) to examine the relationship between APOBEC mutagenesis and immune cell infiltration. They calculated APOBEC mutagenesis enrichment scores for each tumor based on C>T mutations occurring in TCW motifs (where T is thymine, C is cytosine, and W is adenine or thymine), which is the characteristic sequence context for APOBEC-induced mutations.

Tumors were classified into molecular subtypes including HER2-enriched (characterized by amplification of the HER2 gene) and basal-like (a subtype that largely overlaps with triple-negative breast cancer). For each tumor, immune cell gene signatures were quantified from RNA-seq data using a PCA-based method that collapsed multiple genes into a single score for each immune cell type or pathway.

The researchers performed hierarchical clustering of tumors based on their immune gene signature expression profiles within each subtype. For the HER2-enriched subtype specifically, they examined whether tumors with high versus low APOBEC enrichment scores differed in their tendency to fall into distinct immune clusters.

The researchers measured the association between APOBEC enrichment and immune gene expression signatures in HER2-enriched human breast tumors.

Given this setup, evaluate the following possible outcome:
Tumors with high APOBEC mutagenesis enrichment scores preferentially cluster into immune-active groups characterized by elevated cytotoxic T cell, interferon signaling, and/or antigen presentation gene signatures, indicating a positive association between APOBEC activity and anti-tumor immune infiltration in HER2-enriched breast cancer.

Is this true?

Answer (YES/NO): NO